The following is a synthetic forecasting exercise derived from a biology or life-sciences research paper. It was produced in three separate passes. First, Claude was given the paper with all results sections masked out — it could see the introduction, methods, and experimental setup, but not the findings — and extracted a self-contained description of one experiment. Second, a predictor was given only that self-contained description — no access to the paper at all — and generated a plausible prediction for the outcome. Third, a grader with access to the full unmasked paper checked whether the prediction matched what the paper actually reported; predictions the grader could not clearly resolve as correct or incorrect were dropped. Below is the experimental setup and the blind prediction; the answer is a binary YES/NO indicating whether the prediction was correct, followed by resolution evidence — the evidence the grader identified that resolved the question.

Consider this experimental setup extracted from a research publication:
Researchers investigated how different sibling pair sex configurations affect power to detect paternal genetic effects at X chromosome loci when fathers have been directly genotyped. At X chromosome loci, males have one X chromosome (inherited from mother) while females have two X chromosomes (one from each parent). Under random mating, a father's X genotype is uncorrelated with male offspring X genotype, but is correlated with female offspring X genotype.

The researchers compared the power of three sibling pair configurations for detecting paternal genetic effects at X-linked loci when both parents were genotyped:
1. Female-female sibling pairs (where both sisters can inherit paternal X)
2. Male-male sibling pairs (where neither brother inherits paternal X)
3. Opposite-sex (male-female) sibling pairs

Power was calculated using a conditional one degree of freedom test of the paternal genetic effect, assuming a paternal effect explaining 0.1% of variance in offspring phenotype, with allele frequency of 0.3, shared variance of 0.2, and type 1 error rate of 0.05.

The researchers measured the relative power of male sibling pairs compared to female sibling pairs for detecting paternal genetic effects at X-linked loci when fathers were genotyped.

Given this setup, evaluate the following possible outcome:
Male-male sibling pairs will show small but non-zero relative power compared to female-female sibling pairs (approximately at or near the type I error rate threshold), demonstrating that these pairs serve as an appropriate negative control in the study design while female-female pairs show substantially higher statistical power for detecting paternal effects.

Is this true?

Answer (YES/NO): NO